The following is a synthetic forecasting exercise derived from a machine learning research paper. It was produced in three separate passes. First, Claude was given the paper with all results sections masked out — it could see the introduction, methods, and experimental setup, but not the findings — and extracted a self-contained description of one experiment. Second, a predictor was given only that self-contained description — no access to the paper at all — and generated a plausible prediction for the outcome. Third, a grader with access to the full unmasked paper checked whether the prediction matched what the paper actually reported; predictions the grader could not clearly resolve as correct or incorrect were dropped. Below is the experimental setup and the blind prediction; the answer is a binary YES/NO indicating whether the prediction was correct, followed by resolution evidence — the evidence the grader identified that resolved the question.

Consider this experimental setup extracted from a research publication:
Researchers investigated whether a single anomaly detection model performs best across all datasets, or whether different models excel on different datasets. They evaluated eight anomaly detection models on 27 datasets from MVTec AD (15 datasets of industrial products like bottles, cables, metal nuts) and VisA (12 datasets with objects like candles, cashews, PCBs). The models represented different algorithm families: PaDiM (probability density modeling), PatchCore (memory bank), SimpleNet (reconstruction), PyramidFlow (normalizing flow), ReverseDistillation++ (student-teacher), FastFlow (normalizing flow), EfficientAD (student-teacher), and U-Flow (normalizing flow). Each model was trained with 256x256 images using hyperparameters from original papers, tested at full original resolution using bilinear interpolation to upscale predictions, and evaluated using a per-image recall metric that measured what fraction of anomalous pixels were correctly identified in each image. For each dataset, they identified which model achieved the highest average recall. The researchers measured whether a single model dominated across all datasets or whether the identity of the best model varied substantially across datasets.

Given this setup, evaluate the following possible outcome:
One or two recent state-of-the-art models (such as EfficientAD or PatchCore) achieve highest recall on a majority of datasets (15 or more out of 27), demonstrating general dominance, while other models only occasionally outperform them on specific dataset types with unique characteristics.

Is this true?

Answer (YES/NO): NO